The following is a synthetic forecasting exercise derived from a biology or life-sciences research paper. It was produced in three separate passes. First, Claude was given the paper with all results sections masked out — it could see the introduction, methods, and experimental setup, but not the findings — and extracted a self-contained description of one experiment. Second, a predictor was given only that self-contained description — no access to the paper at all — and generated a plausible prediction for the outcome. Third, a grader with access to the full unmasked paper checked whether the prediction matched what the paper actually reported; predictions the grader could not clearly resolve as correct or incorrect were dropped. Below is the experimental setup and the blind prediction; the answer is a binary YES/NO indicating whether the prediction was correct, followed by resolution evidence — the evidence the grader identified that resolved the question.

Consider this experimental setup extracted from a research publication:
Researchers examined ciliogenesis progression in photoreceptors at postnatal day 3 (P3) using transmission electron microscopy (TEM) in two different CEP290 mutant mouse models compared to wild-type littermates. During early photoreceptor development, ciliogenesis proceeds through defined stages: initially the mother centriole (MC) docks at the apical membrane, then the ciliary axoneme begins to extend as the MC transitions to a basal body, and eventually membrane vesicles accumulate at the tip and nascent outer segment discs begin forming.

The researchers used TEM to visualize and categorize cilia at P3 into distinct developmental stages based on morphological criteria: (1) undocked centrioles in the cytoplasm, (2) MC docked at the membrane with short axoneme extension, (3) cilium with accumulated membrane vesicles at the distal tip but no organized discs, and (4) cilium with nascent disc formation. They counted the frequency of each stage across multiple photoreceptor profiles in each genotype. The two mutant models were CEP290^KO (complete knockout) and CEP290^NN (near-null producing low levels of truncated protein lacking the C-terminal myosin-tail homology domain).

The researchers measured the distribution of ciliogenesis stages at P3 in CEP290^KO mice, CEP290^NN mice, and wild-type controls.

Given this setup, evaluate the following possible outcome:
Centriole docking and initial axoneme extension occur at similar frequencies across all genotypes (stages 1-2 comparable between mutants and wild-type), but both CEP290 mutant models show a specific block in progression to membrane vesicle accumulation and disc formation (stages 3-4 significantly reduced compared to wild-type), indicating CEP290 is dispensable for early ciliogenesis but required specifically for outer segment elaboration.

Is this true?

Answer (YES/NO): NO